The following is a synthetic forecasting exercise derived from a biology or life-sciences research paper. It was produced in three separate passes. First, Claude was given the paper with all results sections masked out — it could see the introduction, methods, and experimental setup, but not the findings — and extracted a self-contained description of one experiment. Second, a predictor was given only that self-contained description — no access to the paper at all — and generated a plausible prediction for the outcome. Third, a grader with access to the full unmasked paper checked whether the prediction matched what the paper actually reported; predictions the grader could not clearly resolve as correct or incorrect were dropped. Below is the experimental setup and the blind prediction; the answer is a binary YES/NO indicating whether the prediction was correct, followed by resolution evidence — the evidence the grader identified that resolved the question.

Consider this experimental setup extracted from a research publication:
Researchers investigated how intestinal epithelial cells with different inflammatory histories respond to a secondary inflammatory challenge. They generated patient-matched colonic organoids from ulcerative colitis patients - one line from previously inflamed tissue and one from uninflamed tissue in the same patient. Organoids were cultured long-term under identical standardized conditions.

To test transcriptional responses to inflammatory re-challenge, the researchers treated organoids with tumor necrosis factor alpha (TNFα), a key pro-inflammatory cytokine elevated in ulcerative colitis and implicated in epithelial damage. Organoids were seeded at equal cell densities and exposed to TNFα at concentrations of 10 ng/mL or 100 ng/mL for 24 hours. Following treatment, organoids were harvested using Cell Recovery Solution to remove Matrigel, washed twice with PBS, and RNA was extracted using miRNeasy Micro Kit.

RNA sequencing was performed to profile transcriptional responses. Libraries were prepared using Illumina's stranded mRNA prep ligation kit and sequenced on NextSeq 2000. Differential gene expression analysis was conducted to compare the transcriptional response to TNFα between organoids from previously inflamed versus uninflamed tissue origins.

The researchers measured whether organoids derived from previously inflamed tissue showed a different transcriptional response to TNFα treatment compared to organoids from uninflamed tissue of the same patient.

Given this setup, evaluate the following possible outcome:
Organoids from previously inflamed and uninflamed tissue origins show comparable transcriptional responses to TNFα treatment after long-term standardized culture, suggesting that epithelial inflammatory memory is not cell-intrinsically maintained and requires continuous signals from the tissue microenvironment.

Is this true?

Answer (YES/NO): NO